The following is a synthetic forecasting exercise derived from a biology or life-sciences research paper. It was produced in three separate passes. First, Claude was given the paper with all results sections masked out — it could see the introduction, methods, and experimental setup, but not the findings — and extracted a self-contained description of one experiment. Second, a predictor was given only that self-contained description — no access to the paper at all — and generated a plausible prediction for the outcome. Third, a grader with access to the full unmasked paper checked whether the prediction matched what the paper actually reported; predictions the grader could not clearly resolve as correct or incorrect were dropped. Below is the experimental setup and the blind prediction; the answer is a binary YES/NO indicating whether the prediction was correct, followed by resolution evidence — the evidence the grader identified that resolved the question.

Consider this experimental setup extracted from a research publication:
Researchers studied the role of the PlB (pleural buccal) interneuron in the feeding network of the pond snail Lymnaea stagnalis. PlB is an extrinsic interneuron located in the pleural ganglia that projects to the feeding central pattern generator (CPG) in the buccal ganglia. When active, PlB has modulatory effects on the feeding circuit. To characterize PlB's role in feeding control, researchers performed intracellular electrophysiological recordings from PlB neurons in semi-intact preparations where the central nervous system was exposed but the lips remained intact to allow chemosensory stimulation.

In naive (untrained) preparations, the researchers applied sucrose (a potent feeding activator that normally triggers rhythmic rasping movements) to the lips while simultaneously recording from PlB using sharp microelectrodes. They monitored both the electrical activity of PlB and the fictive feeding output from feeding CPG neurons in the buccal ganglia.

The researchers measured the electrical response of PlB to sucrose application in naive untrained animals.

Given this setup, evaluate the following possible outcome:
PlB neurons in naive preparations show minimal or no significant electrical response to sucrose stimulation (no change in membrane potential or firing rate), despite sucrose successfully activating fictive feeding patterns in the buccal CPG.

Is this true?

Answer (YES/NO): NO